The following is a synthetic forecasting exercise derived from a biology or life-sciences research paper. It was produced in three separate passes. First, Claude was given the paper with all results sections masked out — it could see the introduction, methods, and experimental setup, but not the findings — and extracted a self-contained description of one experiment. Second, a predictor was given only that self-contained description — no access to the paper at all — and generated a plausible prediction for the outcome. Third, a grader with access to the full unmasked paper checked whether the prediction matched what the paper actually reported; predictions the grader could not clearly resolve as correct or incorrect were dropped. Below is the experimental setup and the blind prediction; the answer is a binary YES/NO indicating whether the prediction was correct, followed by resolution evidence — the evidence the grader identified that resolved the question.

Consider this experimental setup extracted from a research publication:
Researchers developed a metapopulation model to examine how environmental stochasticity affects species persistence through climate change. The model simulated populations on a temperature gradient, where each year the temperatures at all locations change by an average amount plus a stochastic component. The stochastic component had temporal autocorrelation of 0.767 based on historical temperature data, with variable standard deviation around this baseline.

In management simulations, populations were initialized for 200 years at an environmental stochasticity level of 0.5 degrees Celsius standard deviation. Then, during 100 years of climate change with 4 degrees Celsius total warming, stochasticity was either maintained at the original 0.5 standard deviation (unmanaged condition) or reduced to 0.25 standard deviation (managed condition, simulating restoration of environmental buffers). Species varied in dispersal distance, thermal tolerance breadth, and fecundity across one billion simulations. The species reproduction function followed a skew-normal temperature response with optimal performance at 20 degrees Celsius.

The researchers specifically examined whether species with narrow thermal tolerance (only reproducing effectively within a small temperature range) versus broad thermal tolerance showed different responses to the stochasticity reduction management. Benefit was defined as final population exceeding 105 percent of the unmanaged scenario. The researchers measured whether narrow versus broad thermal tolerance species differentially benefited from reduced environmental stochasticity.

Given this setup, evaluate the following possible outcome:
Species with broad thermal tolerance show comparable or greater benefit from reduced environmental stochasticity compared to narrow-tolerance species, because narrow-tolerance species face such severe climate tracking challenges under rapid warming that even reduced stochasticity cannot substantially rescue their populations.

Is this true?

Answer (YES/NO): NO